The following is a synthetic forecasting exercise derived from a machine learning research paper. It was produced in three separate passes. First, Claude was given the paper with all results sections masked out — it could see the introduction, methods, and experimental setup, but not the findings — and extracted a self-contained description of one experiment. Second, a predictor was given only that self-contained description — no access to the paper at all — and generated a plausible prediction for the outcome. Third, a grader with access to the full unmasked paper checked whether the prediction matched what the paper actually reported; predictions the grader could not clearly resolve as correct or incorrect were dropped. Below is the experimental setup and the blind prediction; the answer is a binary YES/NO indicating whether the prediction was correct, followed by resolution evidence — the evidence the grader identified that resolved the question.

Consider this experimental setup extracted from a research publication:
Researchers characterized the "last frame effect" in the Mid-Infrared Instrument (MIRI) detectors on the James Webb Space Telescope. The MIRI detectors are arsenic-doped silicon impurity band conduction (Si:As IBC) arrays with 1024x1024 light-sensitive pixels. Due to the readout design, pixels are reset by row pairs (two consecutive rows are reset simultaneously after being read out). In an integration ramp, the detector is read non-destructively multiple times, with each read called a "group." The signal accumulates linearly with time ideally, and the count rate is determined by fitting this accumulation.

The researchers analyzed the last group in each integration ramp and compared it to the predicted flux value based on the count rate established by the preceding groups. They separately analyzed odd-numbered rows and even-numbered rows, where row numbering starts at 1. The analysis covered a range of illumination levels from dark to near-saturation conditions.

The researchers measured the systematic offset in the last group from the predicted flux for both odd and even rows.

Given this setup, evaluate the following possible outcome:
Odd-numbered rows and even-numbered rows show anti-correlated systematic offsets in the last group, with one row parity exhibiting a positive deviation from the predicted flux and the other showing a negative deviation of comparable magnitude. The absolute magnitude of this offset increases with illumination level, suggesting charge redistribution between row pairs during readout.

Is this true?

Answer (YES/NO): NO